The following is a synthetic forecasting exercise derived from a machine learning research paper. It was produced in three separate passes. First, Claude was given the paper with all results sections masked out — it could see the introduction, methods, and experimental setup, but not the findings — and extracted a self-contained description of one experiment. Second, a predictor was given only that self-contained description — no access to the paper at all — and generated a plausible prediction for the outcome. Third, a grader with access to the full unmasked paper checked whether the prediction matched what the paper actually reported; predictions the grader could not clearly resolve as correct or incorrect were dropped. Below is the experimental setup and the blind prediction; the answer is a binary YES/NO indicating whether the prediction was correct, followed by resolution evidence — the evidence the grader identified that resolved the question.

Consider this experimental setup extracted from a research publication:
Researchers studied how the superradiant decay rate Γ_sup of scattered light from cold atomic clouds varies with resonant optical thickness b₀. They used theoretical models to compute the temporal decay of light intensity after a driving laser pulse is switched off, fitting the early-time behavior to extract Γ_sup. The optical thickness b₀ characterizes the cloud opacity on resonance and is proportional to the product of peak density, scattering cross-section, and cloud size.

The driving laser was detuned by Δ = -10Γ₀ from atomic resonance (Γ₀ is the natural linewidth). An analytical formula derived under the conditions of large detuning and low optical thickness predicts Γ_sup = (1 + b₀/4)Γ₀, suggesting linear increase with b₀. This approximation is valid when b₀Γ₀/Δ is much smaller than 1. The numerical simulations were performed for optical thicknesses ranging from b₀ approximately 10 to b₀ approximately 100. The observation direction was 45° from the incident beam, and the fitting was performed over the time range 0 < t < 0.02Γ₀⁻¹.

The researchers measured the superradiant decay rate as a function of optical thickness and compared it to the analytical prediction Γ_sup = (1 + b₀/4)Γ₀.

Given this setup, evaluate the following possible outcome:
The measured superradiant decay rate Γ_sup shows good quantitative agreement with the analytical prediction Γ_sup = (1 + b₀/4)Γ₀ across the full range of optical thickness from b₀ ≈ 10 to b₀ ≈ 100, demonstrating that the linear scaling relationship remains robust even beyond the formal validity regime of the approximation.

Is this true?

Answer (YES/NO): NO